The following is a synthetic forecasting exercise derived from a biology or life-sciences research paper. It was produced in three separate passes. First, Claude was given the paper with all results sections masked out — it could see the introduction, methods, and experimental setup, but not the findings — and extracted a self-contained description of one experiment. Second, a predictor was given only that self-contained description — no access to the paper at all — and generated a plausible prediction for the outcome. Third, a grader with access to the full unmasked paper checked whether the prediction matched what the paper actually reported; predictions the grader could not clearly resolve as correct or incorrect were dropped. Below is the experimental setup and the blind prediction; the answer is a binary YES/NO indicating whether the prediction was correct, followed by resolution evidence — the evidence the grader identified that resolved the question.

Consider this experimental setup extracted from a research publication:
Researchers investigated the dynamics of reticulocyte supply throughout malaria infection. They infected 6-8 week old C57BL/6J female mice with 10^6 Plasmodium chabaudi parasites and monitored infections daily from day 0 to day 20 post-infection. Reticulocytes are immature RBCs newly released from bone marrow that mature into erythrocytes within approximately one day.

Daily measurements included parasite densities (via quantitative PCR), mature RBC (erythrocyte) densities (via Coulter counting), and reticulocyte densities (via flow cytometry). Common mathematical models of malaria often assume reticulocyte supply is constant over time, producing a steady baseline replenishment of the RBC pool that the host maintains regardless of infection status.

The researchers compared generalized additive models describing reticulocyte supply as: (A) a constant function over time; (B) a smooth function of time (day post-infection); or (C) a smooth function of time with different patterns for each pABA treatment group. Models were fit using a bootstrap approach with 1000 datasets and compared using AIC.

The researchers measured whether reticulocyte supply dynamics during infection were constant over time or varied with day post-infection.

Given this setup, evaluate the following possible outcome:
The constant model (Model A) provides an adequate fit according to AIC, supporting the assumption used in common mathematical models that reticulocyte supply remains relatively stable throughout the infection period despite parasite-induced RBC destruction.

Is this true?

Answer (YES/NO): NO